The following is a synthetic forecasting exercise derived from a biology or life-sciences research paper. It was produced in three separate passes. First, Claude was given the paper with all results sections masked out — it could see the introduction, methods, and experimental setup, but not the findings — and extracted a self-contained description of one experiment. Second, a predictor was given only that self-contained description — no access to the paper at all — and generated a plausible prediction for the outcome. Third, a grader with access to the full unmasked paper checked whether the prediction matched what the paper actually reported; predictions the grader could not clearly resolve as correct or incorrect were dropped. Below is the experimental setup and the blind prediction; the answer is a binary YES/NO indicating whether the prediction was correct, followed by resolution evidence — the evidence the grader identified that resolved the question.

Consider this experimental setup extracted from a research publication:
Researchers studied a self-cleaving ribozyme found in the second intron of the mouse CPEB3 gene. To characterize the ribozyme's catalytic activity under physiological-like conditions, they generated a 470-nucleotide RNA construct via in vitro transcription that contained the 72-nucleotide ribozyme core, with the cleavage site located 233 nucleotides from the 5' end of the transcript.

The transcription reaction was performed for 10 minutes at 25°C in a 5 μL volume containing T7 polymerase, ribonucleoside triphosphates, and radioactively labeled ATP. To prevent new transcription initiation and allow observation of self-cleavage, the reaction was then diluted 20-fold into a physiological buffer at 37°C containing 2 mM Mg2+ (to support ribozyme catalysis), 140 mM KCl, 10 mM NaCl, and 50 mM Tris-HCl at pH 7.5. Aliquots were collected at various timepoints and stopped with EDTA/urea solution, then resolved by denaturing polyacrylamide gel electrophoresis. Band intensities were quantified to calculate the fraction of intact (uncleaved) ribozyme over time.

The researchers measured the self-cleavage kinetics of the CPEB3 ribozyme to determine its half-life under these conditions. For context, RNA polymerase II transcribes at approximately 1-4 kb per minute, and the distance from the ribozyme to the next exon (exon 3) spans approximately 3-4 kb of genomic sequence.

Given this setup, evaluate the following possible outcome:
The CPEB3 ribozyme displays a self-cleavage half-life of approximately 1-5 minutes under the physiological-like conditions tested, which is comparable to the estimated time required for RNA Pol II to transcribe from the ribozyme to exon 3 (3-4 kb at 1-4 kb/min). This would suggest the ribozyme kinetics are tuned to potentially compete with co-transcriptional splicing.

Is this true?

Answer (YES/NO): YES